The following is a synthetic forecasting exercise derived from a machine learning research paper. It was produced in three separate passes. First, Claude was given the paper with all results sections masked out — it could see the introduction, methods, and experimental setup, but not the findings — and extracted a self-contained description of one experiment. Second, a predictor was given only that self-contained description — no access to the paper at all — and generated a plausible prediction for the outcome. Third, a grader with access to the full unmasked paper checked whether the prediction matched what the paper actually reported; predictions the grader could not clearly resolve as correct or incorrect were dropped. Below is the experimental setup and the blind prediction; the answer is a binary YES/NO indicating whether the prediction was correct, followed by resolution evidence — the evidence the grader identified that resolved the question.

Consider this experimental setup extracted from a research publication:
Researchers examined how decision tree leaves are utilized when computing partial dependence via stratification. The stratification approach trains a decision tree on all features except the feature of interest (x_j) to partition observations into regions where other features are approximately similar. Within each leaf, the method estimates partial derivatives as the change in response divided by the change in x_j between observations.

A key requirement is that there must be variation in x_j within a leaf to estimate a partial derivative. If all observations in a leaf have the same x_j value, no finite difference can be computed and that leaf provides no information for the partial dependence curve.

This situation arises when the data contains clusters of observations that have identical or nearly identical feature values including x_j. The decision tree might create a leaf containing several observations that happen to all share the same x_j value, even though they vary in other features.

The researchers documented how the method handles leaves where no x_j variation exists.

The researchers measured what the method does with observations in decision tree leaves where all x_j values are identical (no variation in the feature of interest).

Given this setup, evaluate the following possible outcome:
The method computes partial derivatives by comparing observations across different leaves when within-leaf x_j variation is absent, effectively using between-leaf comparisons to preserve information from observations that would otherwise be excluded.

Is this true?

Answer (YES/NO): NO